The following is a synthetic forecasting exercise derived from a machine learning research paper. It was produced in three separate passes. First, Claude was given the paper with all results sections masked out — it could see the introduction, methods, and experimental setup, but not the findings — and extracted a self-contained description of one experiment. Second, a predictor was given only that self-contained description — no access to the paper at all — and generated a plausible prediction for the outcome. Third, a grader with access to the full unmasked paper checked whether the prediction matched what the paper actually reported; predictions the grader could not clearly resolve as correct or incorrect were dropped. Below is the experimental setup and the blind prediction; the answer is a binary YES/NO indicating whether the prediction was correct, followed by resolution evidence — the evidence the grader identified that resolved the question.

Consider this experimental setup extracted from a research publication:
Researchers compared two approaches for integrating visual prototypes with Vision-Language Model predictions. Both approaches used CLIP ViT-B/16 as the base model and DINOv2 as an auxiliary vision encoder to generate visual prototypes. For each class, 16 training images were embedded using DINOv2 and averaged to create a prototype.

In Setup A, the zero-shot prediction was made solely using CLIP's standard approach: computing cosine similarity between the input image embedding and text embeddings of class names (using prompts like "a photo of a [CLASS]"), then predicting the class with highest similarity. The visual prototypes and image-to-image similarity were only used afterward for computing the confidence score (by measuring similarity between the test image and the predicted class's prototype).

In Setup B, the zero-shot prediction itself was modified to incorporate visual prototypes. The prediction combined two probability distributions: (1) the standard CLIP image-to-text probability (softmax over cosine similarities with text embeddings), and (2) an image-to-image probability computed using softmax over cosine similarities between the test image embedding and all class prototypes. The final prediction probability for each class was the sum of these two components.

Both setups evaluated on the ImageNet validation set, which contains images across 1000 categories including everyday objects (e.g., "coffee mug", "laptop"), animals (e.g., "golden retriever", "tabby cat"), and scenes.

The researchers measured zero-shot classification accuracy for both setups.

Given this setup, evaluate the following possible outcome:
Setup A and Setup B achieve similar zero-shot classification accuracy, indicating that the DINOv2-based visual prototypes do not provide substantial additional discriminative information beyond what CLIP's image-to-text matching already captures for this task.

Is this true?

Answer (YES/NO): NO